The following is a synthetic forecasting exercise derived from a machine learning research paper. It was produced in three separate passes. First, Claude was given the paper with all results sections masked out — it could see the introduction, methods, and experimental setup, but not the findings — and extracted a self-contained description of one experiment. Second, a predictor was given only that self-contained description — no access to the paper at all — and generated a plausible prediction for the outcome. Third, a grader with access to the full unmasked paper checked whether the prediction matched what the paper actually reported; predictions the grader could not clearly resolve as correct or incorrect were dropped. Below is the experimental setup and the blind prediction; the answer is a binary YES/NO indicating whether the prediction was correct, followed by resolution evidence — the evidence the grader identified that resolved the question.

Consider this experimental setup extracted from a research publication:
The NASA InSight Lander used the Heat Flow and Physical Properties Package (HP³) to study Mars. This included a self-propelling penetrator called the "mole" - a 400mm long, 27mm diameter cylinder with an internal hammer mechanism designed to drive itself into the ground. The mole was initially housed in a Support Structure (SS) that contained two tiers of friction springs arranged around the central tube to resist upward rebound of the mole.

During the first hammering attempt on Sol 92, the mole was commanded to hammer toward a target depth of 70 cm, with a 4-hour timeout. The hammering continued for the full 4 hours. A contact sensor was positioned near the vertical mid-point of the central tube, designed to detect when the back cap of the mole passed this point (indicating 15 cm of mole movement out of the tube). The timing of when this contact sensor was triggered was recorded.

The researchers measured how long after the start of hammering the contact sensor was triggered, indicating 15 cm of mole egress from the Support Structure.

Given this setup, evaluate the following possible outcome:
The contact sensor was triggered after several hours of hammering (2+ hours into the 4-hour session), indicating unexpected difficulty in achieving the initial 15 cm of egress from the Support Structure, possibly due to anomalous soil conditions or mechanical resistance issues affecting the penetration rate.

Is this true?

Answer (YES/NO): NO